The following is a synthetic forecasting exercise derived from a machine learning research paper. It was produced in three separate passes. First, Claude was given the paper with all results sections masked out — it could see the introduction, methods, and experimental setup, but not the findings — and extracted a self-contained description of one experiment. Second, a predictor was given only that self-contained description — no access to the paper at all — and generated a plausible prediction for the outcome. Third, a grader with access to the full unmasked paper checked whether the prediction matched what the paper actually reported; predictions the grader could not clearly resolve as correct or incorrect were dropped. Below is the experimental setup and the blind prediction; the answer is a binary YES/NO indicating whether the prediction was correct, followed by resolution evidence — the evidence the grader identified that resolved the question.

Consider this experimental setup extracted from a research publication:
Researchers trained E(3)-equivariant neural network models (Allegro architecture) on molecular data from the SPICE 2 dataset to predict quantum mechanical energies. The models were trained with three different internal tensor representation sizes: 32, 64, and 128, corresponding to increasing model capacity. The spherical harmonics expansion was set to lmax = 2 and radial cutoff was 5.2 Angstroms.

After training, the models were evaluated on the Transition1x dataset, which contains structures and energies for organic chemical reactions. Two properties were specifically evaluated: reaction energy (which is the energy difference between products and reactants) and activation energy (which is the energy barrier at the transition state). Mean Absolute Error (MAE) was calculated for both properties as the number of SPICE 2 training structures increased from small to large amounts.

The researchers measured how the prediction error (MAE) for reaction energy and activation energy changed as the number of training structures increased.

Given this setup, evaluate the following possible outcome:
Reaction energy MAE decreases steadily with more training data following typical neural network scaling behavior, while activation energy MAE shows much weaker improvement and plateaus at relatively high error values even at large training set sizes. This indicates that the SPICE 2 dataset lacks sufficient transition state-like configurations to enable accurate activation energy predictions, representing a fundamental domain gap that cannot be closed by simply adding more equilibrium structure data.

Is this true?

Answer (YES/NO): NO